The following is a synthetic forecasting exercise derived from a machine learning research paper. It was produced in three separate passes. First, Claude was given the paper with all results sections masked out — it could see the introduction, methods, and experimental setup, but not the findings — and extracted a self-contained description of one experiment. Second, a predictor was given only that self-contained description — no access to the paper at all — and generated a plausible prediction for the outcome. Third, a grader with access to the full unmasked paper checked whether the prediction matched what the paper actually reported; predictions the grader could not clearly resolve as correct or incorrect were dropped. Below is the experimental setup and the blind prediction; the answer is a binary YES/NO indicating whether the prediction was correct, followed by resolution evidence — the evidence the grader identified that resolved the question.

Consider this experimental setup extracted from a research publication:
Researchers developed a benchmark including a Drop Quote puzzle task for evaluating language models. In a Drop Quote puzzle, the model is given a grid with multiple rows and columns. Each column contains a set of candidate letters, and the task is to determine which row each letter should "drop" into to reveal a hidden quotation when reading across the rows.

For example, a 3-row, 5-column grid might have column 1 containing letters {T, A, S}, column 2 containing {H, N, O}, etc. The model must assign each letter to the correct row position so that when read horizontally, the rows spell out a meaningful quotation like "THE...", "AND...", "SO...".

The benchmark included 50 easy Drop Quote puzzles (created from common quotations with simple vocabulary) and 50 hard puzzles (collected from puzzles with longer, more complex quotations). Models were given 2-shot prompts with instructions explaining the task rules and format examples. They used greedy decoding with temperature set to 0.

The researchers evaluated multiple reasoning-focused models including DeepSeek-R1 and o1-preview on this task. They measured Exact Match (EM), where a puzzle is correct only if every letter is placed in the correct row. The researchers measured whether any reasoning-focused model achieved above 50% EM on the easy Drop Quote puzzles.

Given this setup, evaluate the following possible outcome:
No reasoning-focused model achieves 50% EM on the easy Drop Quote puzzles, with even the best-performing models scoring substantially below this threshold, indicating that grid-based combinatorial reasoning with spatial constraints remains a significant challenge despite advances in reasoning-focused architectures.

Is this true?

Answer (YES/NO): YES